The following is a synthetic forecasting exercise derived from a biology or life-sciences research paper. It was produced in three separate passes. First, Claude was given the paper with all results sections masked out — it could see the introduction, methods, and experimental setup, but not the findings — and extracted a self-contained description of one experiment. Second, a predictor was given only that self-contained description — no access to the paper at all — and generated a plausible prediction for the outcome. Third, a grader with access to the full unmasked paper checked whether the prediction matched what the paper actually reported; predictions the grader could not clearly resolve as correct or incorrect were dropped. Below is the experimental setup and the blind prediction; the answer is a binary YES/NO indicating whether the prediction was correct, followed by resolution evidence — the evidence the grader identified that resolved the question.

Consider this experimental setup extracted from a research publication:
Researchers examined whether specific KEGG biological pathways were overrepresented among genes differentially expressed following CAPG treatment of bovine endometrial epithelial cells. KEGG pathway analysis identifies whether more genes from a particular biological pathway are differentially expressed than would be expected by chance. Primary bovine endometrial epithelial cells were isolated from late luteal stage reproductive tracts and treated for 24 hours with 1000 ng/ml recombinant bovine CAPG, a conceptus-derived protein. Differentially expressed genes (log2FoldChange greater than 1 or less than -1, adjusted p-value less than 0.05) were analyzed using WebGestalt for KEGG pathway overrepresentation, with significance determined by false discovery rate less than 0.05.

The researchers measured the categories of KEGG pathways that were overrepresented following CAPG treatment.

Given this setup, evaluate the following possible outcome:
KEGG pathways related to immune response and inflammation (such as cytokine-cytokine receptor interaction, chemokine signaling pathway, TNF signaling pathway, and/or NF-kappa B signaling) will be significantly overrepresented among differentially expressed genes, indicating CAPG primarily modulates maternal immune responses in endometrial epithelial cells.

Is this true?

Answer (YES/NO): YES